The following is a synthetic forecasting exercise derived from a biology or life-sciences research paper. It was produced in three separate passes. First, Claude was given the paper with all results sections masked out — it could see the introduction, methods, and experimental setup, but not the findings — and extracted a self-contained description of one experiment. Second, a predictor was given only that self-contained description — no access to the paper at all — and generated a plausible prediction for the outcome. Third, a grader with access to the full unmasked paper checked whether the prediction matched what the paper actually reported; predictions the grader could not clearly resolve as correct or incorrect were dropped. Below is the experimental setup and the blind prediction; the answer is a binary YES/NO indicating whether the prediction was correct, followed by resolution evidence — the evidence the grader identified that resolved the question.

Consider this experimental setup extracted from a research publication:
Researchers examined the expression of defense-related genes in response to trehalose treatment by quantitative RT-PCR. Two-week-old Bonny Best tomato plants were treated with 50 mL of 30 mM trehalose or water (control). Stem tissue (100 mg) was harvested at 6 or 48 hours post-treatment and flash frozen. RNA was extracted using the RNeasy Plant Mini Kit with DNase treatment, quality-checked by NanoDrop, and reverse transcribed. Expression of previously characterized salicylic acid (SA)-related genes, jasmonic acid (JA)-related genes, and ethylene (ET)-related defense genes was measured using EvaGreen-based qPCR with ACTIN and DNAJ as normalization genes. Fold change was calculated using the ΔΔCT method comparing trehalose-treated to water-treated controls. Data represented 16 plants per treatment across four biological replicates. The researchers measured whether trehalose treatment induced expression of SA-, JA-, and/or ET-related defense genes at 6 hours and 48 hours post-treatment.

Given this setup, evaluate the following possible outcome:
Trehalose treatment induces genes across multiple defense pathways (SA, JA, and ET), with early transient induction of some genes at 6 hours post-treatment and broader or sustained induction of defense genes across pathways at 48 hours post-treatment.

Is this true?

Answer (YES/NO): NO